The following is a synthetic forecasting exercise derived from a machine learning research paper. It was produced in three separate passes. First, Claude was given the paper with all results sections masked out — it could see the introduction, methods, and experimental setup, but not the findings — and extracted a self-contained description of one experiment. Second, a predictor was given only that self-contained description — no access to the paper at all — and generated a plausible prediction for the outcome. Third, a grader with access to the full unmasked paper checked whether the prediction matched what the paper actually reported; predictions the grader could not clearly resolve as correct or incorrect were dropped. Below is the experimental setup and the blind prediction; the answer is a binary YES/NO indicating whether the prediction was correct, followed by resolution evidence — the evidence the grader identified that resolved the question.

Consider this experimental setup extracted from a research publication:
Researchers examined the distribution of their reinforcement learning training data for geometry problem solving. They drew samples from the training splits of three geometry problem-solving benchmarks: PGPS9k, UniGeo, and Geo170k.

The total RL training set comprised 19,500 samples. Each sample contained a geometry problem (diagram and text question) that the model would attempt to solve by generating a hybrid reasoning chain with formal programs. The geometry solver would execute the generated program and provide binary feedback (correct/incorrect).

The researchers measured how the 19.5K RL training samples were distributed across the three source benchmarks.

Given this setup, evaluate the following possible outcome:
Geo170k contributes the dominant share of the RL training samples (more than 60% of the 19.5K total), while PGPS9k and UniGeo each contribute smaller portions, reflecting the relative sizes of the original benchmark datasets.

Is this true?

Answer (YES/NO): NO